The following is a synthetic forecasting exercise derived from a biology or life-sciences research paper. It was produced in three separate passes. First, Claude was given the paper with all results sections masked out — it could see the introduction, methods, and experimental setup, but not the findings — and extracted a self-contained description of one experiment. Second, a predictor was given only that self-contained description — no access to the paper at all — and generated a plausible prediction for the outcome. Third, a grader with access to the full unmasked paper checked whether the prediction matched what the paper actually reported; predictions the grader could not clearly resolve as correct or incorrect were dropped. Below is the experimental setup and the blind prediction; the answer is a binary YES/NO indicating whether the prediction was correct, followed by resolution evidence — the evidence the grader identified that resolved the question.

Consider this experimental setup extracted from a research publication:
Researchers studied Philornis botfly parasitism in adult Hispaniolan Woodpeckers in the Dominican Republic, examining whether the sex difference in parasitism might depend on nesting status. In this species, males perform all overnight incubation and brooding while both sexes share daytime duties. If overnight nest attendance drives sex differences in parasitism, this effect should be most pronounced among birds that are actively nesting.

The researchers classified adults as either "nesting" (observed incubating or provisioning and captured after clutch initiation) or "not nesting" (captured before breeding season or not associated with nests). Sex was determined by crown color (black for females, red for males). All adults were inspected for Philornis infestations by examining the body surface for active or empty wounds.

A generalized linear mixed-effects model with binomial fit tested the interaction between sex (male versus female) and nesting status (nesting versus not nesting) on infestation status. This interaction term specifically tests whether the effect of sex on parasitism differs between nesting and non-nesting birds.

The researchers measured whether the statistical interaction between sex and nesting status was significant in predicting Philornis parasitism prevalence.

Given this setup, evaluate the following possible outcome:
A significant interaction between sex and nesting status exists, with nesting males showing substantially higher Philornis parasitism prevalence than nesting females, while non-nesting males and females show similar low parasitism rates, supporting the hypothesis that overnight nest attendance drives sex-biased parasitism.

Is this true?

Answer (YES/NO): NO